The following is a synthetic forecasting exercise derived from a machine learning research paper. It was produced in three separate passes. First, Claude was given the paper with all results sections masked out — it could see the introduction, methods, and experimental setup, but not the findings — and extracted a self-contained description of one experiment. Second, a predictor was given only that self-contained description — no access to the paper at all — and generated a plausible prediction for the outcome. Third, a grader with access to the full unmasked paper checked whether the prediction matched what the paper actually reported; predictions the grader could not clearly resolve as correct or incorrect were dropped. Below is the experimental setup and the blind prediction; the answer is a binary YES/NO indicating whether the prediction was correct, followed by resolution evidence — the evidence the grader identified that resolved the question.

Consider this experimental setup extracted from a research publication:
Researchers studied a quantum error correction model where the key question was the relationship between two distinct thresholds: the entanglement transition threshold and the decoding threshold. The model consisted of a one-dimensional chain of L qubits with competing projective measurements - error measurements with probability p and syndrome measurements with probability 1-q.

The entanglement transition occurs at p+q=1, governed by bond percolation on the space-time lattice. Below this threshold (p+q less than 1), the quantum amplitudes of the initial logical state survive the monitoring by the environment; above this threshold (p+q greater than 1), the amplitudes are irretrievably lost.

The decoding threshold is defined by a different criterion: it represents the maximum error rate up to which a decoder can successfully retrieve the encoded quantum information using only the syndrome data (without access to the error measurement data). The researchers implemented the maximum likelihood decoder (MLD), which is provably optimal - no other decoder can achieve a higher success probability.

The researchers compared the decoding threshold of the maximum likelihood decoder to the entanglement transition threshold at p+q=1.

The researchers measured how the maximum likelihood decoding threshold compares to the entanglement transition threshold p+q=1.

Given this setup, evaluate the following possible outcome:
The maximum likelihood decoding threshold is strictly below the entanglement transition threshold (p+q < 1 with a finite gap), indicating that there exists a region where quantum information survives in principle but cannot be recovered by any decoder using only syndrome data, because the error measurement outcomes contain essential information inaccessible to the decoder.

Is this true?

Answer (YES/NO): YES